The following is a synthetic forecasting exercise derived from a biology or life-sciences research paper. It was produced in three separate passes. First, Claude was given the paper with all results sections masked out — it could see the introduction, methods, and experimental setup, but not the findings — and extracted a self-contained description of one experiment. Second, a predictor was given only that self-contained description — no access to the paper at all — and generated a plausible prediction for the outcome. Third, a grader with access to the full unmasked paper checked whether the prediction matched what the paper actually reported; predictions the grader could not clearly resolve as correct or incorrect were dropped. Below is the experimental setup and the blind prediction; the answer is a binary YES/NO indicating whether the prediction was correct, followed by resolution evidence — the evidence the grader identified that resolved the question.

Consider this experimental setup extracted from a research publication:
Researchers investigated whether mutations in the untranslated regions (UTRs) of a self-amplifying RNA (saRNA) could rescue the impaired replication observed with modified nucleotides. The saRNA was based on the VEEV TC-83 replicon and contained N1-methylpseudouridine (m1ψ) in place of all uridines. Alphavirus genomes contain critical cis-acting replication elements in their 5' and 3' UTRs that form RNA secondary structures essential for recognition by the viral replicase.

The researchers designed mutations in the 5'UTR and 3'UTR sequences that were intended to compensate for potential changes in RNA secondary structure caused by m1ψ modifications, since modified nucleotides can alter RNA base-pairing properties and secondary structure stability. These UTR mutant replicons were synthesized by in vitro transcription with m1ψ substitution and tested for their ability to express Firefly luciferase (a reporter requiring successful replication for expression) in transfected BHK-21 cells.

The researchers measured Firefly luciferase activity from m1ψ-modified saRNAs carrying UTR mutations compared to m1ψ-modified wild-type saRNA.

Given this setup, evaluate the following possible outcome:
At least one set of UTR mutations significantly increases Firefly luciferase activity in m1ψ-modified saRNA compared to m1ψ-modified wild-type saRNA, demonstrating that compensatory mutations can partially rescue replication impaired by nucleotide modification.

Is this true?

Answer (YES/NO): NO